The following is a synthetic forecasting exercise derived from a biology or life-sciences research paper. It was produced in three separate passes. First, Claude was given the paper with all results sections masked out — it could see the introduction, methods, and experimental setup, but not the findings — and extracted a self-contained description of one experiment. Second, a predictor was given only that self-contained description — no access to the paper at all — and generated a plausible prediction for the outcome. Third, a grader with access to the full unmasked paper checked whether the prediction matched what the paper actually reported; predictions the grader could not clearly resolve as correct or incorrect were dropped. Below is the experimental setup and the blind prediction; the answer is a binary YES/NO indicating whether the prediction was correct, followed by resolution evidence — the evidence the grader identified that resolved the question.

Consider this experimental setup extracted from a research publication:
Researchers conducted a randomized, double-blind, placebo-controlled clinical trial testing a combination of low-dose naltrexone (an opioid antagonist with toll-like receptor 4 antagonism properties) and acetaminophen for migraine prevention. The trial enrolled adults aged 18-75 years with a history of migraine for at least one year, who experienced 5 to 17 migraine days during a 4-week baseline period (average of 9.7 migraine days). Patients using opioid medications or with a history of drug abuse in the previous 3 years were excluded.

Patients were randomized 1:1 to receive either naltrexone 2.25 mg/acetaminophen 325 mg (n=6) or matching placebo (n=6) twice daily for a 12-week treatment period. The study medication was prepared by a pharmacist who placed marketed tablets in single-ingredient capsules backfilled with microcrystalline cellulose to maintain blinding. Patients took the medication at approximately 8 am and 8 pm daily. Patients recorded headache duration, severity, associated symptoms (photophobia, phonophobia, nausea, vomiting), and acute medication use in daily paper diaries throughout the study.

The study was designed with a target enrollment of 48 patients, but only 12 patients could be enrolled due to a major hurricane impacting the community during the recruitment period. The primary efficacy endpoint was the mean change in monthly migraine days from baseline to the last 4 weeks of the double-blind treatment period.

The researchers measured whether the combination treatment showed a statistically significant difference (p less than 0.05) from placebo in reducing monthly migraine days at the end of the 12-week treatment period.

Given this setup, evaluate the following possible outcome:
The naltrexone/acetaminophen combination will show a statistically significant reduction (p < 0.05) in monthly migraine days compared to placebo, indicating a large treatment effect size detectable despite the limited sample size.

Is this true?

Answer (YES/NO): NO